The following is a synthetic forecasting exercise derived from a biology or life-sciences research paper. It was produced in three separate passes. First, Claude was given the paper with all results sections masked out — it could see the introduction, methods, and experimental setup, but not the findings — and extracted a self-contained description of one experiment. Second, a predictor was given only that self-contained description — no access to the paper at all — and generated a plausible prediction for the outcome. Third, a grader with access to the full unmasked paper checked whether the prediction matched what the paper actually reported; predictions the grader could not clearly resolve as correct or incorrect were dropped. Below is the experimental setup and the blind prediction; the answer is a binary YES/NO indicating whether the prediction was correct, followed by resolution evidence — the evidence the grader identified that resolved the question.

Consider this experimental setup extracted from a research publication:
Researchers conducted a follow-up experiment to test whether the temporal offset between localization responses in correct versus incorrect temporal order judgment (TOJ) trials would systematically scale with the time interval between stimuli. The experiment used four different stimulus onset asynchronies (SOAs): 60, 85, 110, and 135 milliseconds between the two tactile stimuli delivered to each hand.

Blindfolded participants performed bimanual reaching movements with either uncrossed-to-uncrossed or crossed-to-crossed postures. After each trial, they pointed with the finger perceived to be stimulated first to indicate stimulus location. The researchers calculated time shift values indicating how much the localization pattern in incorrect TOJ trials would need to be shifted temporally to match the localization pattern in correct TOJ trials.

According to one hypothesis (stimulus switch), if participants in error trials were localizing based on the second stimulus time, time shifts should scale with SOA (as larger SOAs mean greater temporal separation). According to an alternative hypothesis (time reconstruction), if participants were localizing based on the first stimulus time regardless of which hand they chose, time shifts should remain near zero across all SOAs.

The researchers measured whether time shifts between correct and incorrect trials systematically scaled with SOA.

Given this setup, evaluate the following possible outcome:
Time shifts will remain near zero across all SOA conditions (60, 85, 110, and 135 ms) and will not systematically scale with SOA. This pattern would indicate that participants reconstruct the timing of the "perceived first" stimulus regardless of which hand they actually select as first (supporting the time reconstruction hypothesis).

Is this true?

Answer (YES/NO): YES